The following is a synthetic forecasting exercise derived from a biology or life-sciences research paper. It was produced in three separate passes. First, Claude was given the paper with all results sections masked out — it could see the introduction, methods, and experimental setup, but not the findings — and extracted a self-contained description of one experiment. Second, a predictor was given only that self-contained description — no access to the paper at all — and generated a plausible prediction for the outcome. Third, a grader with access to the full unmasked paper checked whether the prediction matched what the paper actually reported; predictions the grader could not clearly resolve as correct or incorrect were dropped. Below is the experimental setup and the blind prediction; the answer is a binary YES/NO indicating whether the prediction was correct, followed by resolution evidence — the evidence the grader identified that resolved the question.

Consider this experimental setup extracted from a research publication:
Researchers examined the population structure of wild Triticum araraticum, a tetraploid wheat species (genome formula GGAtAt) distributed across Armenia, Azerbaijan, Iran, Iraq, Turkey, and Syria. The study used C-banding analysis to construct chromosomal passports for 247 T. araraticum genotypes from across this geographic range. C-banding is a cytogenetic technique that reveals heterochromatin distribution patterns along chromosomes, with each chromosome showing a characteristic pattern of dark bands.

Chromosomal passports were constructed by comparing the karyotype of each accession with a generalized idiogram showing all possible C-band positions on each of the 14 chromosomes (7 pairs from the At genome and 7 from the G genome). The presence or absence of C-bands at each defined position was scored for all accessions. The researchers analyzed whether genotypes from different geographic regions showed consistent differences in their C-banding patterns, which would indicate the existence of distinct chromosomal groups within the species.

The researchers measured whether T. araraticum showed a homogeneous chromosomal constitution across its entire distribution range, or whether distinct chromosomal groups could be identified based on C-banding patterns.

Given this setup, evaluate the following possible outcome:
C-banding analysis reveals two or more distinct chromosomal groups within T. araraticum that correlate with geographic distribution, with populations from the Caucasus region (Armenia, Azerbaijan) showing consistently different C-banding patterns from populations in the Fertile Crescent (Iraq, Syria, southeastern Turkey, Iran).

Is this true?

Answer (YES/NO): NO